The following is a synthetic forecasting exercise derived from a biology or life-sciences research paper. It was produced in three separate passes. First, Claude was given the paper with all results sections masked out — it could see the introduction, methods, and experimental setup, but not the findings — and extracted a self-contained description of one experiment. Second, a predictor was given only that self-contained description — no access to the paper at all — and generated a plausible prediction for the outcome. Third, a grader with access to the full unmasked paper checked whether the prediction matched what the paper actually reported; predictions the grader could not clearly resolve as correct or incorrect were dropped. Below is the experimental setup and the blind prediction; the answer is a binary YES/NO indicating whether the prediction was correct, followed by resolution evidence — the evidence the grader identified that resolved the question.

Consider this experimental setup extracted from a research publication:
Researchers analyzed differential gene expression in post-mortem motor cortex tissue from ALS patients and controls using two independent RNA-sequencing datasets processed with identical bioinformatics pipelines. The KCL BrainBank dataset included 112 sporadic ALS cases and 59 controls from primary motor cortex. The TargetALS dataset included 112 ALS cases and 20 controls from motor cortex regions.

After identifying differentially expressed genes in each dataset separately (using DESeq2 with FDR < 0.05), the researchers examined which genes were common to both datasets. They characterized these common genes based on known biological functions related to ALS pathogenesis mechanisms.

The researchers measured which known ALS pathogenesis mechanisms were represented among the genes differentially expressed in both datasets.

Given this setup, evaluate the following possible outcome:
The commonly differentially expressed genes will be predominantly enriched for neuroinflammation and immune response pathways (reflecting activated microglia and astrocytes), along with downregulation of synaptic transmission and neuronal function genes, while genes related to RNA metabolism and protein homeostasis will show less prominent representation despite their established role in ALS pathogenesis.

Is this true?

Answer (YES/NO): NO